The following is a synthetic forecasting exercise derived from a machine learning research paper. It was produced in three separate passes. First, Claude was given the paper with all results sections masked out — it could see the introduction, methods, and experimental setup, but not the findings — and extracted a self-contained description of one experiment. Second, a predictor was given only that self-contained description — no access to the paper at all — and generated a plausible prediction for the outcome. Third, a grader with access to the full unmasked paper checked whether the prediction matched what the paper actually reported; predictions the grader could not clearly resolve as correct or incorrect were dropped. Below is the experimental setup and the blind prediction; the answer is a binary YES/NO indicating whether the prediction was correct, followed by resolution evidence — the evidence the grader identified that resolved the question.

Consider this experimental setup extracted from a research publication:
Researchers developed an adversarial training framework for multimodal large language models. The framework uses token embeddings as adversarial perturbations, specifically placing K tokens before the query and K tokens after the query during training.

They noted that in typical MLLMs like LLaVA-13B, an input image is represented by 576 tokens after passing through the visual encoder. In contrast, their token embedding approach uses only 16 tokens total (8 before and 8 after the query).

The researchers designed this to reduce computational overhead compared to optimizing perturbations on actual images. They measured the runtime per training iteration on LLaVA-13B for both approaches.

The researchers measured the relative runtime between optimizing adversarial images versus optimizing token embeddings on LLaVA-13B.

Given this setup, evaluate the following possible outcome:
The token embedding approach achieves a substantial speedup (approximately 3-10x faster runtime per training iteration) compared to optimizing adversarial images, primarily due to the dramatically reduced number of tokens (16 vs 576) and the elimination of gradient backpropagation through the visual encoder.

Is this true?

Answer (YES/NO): YES